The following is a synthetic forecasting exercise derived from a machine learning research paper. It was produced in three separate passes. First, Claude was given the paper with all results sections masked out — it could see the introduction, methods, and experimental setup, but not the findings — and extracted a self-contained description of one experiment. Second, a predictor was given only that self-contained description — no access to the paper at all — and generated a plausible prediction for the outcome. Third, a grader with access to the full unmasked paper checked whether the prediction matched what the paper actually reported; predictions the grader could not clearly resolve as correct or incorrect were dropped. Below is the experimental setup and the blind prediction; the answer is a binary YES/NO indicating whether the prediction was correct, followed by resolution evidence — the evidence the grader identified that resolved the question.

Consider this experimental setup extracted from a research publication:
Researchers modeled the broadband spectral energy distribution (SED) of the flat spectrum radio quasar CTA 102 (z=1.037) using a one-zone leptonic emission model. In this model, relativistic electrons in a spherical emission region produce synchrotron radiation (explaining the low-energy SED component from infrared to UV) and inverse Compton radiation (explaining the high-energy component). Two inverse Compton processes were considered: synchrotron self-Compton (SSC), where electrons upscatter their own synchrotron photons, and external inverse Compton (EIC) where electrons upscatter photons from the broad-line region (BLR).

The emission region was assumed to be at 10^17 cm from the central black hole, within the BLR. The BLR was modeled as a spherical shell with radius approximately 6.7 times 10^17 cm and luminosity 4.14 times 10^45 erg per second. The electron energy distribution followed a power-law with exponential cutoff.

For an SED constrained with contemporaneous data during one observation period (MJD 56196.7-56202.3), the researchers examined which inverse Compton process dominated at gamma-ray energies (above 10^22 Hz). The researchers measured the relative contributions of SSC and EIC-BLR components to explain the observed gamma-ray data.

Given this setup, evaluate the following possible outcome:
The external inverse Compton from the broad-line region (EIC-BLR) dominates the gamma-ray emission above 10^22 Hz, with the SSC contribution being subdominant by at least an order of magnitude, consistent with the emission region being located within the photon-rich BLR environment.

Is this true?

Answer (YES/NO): YES